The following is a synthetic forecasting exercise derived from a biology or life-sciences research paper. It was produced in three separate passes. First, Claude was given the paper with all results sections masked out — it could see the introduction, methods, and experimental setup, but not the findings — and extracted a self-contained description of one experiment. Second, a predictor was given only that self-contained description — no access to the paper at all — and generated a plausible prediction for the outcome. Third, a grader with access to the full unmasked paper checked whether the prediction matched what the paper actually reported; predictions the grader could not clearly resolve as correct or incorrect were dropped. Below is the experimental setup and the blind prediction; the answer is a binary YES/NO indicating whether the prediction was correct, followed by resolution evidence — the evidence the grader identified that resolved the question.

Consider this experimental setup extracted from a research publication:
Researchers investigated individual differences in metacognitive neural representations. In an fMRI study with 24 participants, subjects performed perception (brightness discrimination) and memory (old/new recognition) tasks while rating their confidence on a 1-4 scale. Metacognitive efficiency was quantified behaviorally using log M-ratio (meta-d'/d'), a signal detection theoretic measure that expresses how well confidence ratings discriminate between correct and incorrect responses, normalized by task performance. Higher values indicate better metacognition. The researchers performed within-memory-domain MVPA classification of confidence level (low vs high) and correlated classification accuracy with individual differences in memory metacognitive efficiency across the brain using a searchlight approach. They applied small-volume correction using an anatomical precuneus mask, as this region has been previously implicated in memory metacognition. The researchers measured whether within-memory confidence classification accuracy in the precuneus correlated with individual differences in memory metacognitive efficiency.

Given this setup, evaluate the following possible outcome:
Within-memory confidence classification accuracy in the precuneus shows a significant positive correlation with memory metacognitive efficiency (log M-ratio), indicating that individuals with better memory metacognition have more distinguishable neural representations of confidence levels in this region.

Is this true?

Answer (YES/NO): YES